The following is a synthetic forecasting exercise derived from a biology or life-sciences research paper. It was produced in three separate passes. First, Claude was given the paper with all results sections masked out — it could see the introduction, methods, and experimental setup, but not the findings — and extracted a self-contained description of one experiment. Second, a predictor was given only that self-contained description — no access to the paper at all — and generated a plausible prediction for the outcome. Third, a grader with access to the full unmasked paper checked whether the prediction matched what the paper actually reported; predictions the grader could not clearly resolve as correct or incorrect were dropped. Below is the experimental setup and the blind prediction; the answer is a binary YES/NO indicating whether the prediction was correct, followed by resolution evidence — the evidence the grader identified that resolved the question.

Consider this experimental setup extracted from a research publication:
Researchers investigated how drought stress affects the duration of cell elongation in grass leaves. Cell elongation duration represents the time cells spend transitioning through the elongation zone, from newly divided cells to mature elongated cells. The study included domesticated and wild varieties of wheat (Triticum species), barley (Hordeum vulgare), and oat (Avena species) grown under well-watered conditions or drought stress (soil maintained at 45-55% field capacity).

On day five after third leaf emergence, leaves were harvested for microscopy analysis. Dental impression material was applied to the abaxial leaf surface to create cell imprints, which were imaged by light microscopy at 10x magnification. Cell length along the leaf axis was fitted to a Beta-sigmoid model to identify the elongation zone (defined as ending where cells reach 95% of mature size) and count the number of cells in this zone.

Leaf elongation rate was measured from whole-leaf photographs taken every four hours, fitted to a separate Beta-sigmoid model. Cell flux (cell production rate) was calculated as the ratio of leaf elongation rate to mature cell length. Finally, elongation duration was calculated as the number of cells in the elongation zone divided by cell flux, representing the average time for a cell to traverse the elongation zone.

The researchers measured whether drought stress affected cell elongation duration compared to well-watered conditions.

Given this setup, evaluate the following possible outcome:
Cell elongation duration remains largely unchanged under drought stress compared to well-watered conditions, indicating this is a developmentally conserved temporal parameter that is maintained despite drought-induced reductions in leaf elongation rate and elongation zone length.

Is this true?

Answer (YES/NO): NO